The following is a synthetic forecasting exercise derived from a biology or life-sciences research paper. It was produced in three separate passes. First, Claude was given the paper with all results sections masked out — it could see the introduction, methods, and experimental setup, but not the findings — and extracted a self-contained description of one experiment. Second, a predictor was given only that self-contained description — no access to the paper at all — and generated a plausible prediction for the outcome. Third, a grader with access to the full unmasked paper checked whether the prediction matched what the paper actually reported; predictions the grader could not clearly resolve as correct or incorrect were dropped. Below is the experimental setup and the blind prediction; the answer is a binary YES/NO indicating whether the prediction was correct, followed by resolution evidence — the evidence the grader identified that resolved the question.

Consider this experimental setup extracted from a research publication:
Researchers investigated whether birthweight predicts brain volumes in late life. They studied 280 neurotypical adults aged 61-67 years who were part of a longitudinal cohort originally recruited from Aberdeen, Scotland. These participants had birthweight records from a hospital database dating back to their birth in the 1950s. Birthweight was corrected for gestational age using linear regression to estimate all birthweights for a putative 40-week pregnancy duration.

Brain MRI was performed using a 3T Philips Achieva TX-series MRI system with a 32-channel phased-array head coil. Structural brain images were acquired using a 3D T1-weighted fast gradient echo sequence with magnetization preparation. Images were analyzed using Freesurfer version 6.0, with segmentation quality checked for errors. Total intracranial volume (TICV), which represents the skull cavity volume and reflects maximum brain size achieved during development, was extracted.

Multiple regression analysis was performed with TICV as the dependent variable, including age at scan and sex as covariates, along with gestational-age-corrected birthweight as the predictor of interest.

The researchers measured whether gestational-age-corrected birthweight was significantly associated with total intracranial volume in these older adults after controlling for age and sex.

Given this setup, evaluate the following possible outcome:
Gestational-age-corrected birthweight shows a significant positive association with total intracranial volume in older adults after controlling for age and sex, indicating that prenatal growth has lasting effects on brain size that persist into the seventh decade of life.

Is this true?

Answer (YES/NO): NO